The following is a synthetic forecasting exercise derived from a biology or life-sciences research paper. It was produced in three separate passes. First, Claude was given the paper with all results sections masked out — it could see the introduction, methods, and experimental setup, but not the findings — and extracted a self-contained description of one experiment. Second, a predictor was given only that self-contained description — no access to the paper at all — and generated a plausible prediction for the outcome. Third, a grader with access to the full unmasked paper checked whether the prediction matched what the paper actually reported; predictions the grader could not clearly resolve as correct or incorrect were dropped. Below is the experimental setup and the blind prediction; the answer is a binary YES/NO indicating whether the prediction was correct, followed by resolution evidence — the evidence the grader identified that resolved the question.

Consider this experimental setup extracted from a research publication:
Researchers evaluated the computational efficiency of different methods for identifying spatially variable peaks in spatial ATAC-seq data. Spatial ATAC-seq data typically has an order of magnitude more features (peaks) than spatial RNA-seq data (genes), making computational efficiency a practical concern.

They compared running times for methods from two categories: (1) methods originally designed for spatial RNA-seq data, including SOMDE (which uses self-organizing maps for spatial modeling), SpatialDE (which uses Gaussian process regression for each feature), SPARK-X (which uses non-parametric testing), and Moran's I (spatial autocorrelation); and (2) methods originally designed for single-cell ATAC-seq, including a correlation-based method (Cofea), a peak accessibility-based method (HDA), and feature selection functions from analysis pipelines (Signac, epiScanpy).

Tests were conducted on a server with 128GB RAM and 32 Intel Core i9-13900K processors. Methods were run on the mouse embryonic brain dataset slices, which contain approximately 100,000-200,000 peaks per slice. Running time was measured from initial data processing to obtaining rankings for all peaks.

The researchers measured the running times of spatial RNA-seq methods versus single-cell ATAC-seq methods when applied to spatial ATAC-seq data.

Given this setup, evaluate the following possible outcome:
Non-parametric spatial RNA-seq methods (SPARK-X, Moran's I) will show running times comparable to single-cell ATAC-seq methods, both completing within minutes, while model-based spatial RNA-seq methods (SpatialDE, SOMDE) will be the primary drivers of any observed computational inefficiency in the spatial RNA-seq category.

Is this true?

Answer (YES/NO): NO